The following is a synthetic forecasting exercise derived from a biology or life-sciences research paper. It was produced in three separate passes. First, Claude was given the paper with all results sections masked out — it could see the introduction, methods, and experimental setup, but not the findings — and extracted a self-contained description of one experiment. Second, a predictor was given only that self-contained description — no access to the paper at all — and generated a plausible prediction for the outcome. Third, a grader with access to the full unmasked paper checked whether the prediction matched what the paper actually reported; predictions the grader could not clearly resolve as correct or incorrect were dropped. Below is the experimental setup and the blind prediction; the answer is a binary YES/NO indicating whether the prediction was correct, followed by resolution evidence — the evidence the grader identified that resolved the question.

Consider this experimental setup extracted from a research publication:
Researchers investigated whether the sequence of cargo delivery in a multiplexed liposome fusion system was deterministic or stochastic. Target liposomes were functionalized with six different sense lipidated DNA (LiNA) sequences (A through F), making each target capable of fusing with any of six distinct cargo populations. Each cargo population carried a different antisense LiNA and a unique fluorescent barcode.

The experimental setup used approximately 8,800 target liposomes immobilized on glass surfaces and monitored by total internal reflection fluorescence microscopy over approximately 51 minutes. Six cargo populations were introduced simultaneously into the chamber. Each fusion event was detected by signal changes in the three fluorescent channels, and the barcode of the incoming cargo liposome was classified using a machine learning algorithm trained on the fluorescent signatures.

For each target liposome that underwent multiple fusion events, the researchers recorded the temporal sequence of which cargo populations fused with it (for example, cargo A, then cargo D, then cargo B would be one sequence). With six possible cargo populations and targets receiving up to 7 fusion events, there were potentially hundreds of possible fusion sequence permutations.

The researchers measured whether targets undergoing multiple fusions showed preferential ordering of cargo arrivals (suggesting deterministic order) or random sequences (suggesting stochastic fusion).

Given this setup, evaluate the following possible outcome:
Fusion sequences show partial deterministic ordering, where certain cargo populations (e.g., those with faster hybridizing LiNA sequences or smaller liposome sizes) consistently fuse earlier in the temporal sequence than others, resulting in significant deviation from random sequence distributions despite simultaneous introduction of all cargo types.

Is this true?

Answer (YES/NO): NO